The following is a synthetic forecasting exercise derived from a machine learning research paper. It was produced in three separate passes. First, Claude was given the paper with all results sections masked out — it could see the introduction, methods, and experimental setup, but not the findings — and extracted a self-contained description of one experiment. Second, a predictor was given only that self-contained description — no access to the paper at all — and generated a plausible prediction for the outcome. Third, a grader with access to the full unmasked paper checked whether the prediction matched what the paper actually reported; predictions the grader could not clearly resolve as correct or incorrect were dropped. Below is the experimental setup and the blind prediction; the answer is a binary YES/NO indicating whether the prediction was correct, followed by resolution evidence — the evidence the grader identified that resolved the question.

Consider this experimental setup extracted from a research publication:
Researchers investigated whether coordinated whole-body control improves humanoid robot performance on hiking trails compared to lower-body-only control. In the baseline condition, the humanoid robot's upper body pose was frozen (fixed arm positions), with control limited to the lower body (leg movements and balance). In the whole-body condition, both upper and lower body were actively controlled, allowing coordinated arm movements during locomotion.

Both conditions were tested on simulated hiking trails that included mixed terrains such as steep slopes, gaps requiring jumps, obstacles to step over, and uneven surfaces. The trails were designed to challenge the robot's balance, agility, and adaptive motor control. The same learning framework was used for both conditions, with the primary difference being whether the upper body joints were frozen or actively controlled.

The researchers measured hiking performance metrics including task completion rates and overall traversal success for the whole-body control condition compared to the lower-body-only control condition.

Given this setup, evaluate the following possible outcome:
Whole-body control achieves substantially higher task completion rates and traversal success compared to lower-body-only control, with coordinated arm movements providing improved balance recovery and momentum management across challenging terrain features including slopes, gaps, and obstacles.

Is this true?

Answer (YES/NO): NO